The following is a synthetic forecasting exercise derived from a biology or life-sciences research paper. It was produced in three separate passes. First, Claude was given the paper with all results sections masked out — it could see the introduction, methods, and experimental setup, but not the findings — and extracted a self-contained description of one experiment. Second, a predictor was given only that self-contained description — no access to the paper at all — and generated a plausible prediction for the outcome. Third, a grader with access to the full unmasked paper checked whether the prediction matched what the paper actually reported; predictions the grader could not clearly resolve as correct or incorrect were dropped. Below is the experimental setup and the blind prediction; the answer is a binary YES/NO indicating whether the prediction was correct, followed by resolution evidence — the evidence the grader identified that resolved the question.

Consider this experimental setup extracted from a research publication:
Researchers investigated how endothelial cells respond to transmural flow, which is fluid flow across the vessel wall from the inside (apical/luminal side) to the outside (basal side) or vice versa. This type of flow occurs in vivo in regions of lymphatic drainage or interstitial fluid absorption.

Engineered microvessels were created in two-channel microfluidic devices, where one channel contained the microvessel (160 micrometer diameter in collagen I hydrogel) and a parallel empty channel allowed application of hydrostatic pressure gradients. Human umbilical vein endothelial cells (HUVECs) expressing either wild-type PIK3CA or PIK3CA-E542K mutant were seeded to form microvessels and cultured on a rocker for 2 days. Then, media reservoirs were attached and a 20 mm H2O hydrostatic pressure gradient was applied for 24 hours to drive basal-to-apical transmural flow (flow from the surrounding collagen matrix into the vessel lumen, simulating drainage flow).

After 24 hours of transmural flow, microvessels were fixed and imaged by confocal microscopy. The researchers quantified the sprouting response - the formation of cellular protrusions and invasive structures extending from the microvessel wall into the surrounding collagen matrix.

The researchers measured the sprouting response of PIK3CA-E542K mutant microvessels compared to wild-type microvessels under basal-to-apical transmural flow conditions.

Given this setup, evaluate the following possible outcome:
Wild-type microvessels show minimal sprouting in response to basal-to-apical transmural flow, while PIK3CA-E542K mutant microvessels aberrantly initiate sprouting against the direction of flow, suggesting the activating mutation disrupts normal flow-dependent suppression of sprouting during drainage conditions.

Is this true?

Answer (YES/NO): NO